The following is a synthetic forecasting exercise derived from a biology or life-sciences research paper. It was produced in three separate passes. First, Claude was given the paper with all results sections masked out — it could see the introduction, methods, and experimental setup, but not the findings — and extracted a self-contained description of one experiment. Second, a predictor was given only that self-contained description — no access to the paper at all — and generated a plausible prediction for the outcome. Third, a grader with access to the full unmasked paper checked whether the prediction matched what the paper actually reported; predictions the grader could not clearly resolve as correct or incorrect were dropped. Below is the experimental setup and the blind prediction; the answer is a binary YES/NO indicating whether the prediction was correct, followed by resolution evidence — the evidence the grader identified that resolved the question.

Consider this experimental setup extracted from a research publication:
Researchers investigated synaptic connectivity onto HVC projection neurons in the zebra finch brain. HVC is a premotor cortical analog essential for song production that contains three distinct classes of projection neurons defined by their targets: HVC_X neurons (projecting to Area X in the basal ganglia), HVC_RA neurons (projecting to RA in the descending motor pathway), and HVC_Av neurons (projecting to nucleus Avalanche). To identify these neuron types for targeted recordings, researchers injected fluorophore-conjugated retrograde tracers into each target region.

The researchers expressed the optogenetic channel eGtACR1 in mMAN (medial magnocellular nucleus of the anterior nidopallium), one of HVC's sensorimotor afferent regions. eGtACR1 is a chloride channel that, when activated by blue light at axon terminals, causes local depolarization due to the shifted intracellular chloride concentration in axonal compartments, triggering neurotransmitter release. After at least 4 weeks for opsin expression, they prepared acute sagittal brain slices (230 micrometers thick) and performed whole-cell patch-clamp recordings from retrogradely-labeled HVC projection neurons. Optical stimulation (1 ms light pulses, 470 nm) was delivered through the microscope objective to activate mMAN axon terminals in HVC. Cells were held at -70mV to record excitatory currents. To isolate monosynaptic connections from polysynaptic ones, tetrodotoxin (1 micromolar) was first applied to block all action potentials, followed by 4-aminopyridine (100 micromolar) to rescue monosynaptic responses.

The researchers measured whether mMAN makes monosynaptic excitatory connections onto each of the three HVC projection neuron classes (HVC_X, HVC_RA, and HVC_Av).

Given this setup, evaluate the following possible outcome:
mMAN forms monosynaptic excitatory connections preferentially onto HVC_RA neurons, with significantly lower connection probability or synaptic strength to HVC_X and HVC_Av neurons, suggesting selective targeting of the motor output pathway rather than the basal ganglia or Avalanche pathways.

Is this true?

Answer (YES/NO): NO